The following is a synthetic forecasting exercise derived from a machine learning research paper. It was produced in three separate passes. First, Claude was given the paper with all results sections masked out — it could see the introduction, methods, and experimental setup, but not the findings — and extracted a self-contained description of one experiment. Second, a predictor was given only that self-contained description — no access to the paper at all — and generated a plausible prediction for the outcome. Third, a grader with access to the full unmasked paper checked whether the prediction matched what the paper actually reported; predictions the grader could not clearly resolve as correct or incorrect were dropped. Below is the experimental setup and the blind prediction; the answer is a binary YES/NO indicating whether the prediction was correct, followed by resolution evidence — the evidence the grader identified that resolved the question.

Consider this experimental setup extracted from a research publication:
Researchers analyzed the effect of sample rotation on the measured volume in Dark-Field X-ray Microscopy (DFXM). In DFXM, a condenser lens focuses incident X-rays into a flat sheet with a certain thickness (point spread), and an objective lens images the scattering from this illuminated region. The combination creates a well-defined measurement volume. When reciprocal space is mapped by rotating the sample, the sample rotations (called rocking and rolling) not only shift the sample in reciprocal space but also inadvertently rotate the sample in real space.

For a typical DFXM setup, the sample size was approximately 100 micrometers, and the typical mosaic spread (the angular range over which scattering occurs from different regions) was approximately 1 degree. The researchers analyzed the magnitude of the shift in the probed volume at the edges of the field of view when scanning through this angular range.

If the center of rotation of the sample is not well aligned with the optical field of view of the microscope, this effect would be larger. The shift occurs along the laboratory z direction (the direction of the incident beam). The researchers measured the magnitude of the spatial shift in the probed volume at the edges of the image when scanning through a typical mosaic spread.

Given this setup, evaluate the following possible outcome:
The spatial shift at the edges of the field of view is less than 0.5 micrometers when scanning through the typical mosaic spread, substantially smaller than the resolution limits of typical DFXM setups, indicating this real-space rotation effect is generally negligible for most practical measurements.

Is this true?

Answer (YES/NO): NO